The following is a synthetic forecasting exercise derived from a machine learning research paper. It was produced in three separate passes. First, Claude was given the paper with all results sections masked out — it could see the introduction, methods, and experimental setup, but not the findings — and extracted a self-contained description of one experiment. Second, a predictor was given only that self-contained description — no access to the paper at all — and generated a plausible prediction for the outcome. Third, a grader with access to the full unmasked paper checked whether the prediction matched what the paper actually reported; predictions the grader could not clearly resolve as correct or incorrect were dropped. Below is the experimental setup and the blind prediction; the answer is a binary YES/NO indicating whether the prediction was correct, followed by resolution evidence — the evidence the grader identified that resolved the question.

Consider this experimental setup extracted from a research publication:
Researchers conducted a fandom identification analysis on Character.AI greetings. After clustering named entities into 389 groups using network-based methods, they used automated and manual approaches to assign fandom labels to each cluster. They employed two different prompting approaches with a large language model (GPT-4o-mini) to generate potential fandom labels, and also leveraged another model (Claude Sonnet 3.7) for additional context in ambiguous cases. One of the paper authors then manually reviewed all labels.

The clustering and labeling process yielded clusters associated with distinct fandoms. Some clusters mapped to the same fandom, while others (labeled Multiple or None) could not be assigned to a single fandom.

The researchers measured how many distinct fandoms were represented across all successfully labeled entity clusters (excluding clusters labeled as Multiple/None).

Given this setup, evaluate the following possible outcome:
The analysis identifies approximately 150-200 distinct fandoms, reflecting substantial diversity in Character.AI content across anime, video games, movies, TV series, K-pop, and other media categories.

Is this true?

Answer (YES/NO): NO